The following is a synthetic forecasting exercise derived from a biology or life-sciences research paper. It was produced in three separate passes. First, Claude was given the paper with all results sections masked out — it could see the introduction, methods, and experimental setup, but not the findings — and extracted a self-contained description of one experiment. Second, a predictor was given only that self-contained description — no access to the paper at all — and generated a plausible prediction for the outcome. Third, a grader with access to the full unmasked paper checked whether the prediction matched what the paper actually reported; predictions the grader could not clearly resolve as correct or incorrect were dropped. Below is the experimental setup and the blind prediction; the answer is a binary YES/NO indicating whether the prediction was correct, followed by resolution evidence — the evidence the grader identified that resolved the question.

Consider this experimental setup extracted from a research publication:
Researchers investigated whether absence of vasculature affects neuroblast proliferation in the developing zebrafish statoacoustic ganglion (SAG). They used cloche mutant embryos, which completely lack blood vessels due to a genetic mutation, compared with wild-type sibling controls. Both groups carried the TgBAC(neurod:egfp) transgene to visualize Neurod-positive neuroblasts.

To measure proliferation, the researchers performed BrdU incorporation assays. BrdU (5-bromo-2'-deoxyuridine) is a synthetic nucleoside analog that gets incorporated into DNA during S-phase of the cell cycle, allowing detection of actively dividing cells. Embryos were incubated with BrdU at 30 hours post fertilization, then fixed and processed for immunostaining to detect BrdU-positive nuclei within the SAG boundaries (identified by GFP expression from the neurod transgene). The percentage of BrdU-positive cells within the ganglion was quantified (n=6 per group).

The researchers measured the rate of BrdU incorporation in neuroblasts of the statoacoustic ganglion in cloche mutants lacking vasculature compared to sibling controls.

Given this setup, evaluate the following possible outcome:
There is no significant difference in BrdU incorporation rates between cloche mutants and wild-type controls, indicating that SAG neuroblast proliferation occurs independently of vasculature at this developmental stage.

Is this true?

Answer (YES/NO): NO